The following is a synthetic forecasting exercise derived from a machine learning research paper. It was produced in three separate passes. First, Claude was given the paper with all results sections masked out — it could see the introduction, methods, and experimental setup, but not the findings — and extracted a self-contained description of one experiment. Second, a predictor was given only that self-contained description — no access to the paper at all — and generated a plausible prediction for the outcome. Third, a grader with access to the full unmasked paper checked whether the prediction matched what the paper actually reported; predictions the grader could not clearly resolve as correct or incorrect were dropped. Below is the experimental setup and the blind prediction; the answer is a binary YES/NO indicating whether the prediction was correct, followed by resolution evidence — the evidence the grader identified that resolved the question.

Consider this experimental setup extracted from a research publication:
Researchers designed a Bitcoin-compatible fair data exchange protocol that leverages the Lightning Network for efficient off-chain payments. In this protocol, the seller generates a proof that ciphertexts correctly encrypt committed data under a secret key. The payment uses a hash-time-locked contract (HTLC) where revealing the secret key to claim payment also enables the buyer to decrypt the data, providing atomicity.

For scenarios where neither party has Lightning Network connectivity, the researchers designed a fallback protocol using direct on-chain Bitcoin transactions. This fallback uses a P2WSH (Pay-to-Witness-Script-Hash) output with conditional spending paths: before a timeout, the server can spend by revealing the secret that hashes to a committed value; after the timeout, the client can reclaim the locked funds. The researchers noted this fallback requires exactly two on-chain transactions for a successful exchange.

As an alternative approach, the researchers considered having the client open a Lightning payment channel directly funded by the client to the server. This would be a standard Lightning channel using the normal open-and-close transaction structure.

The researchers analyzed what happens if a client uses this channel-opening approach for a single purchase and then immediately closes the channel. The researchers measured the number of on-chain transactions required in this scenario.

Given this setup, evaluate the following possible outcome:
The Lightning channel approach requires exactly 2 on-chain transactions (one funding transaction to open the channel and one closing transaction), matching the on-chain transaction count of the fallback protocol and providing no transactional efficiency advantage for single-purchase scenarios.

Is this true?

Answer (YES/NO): YES